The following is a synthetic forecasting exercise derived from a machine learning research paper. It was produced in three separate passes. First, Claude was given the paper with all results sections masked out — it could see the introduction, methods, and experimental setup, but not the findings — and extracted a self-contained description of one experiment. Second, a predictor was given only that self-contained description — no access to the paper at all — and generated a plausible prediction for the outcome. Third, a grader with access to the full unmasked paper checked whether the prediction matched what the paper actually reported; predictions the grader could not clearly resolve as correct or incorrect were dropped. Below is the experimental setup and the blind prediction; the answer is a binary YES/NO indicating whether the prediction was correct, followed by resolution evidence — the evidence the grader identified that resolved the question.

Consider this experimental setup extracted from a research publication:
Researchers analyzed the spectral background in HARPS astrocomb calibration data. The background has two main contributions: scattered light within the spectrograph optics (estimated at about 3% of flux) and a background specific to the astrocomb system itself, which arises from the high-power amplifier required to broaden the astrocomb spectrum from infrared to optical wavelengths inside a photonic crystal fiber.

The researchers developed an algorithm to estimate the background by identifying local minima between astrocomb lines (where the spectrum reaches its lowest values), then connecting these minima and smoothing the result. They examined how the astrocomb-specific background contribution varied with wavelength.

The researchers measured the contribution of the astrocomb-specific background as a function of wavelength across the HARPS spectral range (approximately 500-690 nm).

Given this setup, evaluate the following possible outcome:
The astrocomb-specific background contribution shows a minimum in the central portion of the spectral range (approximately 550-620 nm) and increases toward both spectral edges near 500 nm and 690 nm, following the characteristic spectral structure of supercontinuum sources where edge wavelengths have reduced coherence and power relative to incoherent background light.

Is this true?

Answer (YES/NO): NO